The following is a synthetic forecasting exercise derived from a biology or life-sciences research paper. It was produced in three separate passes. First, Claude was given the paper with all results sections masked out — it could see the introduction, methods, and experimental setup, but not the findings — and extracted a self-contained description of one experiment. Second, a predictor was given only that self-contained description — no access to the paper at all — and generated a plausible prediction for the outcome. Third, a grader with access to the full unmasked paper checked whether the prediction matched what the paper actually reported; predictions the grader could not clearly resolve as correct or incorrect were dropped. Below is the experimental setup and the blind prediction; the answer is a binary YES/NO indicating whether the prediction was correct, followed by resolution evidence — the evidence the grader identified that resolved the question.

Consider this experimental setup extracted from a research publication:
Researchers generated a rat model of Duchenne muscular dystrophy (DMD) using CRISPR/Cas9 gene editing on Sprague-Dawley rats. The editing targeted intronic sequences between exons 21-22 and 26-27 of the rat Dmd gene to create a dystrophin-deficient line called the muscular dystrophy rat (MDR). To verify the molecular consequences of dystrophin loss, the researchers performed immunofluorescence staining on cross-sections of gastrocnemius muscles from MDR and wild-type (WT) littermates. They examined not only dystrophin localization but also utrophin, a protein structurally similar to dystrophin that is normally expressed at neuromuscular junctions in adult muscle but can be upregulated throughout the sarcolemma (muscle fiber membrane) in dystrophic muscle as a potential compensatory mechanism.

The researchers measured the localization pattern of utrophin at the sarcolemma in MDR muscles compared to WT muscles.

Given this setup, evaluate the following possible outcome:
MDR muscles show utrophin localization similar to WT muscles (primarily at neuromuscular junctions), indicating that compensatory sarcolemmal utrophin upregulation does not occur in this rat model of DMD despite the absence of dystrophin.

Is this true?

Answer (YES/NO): NO